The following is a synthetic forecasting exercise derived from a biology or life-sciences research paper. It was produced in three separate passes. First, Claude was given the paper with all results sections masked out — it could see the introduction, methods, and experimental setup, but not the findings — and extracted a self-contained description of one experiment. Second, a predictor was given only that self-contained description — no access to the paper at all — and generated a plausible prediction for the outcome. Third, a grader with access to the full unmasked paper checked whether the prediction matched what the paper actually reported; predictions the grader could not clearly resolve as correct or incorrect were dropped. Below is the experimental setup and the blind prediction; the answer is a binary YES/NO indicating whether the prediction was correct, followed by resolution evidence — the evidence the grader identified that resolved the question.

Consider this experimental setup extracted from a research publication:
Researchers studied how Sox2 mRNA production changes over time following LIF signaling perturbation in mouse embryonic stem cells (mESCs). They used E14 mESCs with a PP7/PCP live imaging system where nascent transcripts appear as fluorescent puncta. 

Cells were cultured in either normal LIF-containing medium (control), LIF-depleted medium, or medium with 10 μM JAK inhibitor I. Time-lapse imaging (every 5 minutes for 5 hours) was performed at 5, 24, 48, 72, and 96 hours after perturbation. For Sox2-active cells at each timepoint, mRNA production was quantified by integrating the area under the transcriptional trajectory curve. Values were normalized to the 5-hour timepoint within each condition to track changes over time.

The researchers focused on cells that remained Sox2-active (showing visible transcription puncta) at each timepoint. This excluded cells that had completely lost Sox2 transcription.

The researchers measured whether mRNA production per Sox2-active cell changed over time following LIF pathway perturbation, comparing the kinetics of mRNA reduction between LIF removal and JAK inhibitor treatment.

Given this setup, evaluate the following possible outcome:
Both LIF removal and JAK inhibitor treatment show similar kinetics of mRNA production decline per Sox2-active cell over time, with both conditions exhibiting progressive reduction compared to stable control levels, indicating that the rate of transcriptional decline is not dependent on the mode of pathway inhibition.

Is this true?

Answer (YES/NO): NO